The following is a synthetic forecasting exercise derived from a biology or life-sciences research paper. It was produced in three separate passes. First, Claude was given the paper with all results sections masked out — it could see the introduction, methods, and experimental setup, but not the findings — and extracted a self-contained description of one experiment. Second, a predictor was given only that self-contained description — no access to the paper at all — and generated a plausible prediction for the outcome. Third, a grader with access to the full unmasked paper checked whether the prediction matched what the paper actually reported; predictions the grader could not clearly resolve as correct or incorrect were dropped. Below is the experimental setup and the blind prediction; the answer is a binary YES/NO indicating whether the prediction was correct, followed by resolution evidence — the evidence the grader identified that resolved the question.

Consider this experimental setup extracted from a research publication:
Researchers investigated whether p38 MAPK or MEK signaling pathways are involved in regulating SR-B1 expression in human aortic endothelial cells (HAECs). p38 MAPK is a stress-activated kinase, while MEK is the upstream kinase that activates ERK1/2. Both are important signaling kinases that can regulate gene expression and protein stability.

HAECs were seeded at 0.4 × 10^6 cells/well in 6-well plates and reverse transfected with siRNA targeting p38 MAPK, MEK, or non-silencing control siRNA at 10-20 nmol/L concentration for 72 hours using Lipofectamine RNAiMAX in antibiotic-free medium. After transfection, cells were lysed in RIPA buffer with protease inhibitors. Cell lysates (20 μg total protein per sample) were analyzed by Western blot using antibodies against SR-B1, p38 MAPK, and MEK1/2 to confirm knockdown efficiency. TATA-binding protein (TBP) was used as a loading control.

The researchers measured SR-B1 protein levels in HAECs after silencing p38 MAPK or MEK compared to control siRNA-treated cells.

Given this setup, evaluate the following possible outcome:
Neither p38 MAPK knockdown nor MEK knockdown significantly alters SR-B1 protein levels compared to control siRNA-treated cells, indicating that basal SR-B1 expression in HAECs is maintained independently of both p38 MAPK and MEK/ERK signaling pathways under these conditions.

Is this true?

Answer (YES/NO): YES